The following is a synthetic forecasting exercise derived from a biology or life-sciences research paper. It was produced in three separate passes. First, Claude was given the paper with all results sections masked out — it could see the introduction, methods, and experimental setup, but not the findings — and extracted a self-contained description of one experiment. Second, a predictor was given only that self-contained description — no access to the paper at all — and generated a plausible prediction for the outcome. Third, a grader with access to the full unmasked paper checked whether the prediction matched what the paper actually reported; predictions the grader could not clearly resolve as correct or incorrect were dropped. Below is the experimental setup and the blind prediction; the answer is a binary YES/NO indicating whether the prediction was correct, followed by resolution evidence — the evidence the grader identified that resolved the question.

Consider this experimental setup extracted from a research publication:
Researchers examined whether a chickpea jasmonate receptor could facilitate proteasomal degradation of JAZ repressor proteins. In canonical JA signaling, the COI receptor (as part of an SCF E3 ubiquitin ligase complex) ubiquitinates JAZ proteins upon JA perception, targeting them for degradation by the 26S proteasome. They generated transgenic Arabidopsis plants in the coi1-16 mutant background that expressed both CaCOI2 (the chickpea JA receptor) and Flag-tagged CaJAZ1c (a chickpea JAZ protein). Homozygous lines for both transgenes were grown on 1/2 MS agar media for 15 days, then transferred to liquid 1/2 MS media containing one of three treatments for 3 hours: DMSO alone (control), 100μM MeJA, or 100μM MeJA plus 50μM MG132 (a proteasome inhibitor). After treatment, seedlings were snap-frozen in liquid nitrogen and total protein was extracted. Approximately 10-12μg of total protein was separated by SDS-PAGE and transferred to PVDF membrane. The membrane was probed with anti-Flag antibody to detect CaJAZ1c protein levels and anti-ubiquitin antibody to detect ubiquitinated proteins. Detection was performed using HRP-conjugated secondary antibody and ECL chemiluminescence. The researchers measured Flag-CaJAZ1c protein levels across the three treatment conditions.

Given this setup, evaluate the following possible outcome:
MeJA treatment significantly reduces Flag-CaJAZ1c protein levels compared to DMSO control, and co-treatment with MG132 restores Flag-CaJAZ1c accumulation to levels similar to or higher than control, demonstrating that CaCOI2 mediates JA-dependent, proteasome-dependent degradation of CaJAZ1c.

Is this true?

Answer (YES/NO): NO